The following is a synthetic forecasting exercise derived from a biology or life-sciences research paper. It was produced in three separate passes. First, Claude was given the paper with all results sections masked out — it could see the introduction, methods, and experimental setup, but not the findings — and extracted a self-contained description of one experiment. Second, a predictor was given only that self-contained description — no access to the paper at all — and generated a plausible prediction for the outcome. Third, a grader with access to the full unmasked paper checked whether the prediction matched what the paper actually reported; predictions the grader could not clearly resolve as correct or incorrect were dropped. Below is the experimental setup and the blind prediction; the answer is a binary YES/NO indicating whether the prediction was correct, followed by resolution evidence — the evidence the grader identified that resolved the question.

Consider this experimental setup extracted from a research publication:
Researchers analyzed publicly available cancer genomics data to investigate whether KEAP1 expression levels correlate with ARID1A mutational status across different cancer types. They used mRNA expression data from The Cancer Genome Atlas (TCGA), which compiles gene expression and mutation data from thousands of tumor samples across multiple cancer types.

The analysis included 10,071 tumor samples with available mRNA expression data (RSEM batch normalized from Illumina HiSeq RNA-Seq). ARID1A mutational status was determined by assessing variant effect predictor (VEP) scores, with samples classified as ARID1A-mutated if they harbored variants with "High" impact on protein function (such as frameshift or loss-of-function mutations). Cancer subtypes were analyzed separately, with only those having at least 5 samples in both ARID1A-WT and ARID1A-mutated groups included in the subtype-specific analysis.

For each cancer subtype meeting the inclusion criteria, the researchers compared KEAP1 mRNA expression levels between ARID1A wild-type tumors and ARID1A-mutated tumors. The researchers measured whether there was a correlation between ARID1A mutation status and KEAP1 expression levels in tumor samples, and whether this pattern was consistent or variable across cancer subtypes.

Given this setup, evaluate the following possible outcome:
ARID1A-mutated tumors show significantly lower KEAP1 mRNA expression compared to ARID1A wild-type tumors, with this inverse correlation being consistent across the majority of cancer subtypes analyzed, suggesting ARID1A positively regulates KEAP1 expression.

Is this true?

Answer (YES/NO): NO